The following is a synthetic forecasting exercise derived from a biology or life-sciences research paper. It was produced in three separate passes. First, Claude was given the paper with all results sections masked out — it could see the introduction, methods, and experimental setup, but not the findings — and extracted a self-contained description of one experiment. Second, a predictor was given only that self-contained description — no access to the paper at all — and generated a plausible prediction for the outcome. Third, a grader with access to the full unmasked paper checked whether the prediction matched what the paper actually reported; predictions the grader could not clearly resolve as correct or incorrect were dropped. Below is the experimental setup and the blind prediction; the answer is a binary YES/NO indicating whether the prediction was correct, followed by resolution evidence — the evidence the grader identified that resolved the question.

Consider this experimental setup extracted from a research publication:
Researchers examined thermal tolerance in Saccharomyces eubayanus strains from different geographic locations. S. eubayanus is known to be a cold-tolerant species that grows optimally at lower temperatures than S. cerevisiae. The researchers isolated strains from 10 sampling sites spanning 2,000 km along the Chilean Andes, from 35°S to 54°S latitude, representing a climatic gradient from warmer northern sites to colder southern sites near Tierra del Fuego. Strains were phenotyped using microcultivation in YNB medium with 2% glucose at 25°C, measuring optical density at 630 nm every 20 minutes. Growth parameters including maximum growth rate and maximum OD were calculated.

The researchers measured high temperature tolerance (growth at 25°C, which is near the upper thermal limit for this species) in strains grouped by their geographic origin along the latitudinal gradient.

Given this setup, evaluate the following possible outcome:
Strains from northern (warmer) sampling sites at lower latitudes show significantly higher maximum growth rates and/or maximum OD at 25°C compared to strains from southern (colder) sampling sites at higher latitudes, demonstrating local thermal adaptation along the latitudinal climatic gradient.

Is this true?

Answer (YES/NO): NO